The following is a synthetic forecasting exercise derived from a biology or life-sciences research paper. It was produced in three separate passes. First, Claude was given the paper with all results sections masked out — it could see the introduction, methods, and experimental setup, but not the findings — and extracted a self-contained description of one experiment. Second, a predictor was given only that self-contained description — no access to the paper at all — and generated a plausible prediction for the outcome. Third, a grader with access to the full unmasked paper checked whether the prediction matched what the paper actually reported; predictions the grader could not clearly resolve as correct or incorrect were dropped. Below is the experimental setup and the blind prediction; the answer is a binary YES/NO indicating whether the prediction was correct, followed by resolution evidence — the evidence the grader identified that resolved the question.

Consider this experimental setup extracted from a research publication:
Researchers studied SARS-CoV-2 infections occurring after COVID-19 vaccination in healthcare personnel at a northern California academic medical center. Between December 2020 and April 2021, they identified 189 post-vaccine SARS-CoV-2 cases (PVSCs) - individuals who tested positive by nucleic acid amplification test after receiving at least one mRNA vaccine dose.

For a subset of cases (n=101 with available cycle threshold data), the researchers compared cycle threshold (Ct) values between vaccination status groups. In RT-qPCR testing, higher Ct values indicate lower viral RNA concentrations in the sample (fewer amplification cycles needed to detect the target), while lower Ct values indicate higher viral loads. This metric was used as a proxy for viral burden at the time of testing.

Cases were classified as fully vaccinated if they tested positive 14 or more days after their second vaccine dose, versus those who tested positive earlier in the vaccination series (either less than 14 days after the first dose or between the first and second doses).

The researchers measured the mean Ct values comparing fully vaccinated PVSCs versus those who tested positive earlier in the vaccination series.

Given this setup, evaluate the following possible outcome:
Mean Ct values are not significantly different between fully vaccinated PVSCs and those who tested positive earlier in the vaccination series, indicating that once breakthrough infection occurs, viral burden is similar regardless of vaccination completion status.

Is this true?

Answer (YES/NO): NO